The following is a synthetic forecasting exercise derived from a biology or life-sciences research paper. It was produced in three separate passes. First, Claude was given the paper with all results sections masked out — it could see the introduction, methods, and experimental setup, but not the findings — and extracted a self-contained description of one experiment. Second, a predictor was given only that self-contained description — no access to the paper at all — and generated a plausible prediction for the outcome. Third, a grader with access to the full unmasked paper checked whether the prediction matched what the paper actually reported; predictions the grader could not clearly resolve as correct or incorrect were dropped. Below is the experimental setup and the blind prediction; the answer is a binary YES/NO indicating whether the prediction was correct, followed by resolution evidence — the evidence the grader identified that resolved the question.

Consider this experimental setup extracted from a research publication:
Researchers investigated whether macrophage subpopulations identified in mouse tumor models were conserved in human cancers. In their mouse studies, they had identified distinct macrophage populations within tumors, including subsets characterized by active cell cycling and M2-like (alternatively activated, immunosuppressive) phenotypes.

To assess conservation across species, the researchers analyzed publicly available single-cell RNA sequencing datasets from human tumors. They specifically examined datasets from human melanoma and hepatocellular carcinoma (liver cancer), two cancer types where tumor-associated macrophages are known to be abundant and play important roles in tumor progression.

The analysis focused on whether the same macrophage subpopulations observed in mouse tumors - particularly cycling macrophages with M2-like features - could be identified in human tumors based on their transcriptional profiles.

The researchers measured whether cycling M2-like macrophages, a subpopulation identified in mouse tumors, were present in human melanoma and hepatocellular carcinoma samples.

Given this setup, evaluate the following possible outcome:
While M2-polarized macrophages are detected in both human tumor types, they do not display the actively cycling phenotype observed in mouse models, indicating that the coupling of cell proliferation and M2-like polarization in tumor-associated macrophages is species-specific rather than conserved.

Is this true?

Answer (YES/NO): NO